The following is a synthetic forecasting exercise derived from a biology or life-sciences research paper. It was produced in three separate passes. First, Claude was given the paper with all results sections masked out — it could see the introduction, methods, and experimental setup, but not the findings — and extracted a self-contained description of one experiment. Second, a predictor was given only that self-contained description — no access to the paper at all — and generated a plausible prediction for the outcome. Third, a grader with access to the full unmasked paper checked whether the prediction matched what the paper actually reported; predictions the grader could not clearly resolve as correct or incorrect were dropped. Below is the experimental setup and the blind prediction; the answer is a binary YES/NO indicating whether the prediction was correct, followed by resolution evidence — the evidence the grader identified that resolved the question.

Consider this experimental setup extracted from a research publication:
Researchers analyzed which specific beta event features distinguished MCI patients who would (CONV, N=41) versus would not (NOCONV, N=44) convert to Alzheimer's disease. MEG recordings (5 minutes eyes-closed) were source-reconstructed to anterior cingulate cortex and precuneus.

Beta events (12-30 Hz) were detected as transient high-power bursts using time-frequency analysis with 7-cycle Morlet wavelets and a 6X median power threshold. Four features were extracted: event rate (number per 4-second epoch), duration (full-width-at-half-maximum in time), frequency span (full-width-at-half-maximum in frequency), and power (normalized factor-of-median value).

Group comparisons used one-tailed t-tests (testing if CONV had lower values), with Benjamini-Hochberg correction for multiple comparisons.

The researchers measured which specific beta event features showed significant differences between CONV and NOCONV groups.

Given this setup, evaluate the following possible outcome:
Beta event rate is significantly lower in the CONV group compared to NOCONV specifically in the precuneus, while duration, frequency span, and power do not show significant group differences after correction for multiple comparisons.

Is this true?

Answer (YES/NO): NO